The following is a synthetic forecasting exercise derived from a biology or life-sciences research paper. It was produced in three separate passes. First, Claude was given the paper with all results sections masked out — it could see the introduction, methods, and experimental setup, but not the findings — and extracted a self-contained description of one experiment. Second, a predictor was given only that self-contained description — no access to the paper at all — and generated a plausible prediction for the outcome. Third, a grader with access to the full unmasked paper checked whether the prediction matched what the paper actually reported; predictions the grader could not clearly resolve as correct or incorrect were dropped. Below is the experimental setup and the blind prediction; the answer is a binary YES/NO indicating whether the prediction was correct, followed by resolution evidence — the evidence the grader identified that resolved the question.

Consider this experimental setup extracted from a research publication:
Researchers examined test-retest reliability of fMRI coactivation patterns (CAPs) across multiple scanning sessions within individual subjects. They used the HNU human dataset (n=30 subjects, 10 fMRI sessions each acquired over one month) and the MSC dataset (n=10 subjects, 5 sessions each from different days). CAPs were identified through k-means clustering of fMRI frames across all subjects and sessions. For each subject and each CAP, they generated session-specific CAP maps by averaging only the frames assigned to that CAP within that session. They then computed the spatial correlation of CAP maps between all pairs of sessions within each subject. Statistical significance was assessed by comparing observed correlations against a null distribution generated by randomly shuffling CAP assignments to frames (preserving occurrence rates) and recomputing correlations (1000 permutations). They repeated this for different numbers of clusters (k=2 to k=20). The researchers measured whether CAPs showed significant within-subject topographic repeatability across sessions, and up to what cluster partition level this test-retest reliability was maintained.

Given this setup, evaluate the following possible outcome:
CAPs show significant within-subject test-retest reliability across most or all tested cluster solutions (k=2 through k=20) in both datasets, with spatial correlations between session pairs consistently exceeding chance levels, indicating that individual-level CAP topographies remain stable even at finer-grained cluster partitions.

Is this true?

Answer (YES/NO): NO